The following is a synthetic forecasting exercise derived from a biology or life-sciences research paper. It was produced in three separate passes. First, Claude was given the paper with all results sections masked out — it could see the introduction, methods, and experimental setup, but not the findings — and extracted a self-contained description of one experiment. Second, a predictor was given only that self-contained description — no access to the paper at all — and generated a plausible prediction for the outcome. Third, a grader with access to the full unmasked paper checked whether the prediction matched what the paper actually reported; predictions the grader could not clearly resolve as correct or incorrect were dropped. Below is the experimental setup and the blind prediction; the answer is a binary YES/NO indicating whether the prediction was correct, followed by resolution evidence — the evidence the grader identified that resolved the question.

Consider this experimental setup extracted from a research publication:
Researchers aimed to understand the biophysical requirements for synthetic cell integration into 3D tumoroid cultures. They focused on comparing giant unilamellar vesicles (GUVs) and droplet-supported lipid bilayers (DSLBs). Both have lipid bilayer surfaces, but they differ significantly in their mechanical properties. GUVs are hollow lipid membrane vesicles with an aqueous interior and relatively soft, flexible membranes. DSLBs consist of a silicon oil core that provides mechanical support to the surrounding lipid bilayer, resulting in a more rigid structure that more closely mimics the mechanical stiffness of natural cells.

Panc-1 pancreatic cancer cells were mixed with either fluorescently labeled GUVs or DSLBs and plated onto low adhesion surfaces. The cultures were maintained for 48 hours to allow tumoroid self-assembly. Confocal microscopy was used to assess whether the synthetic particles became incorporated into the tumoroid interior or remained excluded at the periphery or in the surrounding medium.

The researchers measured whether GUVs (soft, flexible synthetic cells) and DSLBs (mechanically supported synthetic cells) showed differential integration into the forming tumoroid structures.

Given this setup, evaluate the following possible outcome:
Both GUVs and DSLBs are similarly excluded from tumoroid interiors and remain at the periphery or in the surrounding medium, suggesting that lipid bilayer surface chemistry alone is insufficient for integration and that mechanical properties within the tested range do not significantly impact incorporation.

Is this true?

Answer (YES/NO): NO